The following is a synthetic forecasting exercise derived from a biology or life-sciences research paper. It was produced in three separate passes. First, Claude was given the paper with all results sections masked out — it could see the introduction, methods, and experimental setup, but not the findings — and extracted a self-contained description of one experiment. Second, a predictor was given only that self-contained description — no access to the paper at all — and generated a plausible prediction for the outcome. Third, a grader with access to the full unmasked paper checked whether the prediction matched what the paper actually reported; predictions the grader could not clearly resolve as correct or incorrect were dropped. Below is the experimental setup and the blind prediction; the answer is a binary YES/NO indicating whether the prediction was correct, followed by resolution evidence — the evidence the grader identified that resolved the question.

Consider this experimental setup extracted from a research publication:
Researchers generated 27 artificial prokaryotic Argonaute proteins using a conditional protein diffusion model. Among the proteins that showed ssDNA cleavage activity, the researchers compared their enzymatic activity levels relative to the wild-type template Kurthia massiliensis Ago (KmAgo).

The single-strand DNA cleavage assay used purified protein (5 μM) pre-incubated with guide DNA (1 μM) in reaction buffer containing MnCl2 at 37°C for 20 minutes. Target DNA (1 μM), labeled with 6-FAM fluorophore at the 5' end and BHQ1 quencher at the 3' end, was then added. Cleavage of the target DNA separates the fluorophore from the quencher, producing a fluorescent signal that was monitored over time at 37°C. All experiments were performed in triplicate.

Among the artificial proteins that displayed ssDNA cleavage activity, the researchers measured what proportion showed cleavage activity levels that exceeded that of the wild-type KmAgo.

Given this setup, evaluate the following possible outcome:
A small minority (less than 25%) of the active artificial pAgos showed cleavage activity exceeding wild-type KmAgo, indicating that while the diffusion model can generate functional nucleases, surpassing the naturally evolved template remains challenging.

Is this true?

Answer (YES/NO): NO